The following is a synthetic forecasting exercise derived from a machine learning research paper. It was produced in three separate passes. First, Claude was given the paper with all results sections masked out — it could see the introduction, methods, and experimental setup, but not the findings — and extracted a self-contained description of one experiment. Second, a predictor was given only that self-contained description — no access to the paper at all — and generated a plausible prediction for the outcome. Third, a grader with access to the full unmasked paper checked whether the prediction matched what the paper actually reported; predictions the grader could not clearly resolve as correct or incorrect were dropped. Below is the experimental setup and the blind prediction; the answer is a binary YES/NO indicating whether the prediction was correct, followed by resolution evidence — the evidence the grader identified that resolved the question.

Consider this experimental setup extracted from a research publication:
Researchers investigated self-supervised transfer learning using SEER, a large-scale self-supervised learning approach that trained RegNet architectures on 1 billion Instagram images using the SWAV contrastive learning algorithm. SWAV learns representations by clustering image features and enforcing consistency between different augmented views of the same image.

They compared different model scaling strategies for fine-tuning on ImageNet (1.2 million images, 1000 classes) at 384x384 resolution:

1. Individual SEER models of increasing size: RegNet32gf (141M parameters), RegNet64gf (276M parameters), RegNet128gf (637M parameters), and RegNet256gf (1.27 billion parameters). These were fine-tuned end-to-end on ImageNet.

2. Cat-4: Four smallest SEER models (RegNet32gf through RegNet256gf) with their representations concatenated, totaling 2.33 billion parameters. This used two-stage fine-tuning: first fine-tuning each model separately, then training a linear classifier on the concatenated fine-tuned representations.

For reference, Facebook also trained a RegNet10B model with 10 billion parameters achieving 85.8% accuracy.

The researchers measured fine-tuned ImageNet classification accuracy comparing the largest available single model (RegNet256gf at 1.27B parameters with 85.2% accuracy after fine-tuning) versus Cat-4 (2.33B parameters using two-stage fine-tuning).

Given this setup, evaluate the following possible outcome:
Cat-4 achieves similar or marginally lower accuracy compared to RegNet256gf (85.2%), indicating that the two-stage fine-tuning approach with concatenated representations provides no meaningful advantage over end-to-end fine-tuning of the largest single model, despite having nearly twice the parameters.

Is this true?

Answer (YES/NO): NO